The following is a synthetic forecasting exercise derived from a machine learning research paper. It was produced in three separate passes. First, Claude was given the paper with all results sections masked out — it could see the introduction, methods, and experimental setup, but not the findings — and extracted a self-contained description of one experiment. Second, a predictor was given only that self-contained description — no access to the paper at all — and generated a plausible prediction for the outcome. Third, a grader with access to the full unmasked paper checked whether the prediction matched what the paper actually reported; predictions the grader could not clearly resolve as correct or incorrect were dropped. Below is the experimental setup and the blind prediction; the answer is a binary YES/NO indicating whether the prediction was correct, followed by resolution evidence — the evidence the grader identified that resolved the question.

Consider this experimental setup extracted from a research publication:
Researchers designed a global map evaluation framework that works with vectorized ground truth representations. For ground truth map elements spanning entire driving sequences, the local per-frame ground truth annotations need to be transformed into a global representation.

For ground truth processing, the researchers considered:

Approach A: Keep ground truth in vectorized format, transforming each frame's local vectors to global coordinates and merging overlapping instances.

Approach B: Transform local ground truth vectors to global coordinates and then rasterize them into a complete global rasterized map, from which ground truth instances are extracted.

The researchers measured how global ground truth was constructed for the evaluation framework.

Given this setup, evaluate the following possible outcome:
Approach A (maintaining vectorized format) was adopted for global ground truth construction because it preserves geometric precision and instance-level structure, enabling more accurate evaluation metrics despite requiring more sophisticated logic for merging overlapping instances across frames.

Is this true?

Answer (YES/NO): NO